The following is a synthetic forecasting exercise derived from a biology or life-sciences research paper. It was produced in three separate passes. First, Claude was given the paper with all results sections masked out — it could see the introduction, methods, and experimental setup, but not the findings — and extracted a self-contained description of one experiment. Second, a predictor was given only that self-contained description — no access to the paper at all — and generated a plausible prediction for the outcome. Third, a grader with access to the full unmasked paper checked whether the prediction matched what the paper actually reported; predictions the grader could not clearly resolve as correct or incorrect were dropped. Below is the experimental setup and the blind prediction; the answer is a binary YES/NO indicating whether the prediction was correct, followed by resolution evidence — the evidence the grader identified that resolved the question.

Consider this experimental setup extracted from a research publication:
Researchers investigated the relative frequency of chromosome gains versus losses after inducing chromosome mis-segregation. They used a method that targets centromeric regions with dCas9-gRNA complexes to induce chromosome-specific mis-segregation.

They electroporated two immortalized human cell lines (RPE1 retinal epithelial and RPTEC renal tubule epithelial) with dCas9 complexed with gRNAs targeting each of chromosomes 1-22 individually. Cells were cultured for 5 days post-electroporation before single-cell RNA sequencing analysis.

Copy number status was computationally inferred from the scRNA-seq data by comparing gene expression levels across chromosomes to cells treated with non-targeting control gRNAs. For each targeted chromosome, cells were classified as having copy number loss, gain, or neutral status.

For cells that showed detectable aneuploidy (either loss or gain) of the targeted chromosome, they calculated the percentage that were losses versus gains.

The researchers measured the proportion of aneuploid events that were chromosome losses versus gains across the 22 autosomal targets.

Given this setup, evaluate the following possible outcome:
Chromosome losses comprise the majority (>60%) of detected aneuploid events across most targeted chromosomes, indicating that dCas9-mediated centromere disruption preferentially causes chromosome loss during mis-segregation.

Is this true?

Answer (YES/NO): YES